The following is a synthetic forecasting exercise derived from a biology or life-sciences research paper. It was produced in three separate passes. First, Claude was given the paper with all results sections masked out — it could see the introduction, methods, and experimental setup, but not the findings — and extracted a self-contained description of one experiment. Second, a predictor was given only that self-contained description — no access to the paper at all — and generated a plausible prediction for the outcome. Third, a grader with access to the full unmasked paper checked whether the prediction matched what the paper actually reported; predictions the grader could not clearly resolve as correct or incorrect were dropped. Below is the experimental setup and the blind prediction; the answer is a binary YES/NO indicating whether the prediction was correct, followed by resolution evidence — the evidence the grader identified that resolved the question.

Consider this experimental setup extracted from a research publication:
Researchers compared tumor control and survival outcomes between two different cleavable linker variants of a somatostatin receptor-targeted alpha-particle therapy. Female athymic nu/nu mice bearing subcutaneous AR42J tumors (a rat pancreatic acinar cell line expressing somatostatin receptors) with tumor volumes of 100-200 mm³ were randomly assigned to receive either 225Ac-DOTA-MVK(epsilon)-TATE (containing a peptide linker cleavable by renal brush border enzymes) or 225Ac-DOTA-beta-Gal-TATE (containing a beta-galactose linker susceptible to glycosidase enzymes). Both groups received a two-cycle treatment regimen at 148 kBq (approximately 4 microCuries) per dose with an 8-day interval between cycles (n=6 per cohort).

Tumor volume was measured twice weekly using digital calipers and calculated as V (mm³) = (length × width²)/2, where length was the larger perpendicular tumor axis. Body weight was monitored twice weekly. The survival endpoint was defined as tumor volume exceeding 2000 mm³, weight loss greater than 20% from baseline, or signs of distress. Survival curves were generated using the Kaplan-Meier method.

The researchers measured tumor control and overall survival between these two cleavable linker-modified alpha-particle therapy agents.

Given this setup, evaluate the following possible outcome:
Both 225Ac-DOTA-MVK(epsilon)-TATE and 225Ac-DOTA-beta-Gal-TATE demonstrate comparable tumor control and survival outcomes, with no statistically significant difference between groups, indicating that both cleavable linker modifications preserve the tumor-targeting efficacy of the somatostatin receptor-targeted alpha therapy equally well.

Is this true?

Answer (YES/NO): YES